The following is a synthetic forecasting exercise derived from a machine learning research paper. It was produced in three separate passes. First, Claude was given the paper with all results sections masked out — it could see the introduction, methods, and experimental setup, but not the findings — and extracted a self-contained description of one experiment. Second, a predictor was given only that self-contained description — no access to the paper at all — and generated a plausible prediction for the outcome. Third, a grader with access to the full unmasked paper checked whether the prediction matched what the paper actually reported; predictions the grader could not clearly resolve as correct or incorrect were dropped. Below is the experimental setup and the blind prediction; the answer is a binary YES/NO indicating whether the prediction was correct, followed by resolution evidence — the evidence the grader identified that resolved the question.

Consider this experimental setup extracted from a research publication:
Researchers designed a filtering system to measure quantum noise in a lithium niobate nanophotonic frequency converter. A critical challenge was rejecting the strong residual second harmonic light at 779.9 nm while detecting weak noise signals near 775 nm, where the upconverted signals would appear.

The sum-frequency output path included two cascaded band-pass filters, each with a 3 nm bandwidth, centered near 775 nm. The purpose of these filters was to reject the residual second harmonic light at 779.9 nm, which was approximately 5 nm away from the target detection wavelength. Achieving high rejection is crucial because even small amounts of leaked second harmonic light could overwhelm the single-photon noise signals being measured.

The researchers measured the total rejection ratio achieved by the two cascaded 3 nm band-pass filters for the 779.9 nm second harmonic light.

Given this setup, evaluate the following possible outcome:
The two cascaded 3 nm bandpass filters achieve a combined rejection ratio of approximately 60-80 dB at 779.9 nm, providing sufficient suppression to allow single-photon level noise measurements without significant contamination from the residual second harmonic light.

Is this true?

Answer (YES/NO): NO